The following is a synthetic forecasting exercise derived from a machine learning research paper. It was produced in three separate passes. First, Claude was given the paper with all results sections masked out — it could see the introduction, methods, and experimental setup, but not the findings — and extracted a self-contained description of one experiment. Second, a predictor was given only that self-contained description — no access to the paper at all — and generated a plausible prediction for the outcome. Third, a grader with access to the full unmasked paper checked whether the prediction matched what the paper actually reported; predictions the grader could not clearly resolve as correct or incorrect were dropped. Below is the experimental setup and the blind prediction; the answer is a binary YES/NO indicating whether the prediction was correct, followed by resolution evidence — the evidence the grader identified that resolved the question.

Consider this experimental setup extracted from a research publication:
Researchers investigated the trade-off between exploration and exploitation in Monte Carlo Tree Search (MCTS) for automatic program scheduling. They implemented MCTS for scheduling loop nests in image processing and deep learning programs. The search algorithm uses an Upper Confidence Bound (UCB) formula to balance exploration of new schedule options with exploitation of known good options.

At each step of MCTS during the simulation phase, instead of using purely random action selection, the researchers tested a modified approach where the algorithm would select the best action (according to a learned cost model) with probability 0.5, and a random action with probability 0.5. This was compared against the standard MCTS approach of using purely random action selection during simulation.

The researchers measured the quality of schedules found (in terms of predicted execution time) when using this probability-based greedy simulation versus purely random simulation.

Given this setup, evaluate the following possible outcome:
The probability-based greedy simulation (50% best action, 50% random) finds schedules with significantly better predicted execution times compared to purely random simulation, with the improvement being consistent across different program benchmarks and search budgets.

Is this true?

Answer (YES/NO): NO